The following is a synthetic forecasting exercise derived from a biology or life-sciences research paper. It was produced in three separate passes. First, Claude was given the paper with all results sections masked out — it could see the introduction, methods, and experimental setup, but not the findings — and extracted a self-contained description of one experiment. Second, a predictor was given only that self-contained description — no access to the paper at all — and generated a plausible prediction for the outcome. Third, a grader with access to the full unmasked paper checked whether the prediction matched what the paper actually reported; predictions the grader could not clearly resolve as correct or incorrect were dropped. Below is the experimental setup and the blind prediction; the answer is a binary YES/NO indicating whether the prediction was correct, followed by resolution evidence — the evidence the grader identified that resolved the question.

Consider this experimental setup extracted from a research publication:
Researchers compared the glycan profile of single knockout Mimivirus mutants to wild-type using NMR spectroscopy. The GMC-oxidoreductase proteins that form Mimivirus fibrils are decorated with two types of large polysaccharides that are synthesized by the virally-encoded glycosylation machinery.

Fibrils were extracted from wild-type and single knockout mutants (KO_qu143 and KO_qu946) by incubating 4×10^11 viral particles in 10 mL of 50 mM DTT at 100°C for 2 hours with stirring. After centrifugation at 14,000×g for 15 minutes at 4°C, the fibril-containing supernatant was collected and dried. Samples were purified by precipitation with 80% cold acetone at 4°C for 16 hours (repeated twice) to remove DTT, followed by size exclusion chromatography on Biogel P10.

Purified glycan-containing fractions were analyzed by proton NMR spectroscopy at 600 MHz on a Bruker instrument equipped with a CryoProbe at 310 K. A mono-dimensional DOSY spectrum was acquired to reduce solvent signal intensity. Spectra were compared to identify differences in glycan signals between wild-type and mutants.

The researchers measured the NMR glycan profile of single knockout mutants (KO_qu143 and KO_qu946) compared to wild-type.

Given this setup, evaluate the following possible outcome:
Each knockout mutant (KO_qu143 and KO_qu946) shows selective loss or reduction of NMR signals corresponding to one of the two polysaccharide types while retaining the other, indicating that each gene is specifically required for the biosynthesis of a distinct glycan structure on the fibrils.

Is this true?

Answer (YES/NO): NO